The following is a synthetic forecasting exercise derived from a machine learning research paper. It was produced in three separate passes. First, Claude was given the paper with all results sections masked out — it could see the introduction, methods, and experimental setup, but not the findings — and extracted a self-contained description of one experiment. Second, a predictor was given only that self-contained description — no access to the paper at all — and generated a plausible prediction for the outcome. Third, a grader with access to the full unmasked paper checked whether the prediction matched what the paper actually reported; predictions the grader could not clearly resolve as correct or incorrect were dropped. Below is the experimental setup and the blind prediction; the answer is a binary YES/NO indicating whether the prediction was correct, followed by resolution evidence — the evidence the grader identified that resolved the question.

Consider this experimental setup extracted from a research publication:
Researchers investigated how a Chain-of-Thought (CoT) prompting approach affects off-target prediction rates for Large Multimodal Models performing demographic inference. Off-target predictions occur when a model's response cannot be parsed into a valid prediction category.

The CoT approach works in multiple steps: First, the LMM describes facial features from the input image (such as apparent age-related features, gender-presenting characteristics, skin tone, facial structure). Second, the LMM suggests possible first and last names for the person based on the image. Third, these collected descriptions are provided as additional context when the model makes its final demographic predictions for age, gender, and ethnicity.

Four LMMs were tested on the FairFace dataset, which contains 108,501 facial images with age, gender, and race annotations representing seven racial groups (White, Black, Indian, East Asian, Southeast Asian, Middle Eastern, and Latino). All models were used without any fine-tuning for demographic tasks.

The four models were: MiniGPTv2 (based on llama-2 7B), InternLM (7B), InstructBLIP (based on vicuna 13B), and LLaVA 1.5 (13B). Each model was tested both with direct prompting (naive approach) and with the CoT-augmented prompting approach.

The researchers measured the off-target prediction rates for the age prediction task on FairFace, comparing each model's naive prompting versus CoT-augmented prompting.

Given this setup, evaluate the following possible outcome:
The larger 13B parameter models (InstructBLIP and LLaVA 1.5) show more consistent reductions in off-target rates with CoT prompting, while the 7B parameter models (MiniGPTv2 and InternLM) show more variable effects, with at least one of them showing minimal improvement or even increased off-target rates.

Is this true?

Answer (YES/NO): NO